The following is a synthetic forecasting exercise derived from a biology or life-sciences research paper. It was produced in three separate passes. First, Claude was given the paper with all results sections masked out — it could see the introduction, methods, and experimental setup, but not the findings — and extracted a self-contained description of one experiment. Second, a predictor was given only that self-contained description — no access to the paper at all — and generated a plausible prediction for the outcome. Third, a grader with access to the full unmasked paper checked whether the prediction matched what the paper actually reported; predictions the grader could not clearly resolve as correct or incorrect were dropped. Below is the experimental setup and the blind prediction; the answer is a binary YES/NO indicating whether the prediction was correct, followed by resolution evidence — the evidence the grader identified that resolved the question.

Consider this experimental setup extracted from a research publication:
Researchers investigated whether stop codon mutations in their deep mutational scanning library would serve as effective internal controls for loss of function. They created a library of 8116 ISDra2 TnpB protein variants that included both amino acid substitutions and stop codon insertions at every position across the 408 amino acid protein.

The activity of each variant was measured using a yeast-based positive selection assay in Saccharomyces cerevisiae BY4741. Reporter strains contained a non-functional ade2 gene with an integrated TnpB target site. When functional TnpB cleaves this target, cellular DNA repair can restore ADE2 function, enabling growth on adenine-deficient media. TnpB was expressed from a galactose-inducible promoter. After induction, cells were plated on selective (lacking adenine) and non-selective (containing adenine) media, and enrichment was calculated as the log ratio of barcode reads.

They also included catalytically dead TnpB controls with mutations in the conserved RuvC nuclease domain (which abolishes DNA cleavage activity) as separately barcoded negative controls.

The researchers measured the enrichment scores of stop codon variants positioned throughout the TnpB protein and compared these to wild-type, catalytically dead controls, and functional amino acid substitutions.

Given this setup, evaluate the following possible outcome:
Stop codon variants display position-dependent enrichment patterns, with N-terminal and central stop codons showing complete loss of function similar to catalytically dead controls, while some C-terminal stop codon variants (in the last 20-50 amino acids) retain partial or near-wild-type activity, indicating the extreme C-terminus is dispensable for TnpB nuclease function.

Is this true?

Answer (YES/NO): YES